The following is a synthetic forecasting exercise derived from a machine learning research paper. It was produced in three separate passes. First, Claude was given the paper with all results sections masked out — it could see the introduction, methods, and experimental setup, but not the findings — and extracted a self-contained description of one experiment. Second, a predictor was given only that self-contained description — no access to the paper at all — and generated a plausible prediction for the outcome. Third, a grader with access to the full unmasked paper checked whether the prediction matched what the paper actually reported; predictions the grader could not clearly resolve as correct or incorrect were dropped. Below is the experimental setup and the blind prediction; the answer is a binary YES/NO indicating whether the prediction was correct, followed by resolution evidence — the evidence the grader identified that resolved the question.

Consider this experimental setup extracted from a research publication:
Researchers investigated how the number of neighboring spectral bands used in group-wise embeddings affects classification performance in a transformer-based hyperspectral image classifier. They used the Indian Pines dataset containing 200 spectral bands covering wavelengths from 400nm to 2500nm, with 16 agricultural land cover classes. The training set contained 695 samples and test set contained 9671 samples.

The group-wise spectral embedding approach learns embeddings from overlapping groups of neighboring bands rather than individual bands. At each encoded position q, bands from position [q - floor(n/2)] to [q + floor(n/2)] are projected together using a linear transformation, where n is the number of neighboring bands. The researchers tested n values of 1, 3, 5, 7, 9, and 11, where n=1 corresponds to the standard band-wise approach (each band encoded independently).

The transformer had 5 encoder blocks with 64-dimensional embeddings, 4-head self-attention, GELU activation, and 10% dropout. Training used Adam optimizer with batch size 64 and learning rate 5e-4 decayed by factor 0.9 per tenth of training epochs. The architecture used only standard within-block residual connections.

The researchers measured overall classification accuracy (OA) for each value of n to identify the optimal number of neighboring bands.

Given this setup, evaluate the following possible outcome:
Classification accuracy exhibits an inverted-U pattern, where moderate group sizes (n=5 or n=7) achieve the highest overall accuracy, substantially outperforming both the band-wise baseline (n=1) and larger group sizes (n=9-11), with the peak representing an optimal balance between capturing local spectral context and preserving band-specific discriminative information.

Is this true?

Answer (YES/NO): NO